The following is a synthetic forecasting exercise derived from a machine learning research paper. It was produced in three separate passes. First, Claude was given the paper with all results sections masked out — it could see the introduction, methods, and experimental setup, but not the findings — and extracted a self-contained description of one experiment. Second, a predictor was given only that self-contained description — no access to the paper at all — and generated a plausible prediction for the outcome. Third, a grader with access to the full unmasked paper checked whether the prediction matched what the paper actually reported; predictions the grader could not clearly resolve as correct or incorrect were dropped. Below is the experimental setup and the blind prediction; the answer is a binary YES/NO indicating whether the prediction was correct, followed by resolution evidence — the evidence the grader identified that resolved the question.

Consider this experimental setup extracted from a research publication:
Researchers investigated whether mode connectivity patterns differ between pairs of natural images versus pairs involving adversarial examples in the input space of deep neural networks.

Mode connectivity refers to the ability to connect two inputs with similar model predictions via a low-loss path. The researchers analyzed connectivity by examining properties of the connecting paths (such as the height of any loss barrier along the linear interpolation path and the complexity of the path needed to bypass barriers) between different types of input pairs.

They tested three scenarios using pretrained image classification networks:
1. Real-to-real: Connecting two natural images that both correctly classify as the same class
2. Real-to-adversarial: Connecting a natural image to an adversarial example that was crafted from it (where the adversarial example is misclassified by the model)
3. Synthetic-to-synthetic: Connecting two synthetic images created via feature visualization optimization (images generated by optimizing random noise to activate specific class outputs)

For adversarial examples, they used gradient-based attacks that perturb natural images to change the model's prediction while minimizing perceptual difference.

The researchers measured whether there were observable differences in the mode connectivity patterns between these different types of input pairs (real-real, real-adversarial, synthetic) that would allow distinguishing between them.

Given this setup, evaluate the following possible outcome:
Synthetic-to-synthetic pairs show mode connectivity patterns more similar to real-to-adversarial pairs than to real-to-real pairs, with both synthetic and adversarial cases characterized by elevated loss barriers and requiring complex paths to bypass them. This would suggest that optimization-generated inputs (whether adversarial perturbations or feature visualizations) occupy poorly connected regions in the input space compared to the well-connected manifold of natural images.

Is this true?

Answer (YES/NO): NO